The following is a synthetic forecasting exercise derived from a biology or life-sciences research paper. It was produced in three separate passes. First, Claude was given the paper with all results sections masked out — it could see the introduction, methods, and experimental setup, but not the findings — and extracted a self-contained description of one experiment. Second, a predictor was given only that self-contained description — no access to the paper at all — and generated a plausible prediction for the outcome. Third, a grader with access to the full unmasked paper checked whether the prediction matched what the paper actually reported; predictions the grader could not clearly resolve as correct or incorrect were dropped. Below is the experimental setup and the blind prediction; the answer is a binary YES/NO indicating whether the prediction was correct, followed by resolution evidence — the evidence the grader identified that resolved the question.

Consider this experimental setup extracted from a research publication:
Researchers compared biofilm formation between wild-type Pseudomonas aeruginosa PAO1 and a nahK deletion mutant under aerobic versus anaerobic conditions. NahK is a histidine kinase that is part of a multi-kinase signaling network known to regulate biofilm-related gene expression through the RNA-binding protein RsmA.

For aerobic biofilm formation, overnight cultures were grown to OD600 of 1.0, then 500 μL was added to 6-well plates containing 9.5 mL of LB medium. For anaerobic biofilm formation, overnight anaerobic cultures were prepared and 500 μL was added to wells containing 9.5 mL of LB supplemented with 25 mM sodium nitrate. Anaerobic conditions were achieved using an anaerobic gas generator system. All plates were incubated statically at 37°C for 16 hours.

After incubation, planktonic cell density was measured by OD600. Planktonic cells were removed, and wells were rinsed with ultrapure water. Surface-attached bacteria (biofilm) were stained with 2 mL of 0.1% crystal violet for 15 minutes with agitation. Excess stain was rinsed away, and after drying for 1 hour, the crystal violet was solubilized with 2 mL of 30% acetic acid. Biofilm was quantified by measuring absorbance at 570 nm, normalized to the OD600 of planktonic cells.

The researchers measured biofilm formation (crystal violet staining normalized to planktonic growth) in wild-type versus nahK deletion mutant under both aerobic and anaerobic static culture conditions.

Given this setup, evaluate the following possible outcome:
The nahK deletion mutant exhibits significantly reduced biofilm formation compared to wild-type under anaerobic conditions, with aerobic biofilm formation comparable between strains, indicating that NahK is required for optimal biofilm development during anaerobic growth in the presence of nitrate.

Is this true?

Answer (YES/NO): NO